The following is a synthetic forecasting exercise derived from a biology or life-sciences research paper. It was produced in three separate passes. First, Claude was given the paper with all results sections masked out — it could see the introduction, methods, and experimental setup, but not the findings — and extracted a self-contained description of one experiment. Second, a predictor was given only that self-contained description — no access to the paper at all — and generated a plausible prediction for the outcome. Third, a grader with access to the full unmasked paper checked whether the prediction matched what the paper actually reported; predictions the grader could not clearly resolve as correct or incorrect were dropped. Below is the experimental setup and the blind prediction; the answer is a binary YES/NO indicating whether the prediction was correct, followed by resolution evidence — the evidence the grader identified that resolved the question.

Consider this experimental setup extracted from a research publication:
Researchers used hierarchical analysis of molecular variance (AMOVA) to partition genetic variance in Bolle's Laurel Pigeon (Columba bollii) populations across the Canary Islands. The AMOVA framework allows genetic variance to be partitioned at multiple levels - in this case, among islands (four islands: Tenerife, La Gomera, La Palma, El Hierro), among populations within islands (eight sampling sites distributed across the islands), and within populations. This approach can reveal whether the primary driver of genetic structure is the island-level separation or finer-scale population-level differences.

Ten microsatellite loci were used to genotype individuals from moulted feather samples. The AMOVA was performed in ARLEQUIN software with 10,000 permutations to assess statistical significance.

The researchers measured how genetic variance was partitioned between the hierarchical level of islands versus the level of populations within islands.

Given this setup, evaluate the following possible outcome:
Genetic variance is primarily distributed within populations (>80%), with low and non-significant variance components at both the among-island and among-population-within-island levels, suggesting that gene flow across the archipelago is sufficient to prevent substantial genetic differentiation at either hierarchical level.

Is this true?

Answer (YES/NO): NO